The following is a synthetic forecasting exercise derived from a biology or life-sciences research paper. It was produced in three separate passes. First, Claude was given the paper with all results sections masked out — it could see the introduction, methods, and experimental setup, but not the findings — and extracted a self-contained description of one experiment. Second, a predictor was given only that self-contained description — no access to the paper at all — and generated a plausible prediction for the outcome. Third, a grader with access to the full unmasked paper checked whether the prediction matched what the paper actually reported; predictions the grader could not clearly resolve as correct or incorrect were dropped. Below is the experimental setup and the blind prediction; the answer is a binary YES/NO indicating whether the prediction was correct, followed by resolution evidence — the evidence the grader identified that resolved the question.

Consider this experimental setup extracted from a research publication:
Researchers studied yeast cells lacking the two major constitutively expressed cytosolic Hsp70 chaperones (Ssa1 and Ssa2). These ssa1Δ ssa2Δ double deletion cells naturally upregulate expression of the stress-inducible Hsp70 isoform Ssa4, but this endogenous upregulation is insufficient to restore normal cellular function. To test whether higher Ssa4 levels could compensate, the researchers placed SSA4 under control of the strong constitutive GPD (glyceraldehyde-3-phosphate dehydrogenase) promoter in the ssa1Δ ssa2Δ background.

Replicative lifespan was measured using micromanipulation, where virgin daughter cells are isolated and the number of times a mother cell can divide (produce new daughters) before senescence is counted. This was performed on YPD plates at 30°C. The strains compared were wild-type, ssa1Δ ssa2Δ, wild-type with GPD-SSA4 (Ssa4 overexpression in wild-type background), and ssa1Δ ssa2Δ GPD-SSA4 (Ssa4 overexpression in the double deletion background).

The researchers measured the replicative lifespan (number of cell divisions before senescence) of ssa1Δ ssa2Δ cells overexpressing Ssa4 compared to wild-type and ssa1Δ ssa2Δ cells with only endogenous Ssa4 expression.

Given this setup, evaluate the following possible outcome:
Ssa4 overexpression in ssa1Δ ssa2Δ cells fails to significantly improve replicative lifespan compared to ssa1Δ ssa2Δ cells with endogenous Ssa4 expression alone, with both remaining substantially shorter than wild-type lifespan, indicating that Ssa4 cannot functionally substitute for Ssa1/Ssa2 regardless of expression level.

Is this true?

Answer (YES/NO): NO